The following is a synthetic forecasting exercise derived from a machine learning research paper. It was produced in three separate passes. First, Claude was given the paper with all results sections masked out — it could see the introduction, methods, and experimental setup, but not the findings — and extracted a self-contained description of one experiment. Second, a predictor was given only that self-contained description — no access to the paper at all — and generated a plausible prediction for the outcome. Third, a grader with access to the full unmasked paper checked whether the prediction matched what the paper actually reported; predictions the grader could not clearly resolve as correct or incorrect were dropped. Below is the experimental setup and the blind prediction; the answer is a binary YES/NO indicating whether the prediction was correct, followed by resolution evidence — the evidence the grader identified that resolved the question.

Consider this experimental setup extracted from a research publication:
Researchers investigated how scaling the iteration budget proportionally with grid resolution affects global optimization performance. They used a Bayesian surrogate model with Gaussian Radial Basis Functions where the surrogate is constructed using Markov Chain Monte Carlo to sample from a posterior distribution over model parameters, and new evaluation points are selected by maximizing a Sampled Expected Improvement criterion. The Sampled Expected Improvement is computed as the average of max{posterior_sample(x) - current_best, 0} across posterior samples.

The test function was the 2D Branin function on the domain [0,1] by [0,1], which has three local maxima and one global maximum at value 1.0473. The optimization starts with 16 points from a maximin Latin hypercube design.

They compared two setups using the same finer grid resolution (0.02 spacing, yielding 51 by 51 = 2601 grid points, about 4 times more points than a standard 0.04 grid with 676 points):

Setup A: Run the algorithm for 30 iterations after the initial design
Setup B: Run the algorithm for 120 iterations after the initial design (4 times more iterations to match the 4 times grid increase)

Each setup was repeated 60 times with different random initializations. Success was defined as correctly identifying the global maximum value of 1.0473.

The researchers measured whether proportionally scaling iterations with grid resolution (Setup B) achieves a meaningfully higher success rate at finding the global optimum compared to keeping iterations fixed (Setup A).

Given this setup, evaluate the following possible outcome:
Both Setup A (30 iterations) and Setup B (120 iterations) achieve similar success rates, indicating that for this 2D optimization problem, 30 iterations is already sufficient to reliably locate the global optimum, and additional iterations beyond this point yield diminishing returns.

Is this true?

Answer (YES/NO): NO